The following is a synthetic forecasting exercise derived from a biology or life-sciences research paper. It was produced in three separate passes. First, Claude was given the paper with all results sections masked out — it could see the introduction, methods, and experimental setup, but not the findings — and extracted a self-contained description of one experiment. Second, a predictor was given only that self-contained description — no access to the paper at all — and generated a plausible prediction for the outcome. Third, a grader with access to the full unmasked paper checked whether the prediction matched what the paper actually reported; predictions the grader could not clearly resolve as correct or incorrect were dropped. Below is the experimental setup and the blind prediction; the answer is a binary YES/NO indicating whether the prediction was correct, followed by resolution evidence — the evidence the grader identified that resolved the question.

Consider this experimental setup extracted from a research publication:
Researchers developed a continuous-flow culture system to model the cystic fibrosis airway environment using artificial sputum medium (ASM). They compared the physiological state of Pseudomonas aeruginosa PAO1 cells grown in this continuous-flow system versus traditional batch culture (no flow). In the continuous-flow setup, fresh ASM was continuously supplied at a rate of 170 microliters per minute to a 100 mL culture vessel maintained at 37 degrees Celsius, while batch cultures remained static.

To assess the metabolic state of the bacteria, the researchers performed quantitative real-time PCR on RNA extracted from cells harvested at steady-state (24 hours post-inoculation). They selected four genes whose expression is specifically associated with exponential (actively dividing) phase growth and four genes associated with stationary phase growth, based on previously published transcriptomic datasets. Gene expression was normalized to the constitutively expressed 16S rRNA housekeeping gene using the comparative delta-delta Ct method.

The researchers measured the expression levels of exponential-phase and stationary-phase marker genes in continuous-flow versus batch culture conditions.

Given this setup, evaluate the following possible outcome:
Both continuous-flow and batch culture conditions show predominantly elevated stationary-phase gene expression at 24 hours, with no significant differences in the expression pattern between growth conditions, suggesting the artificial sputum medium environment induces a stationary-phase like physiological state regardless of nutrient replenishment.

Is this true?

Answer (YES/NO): NO